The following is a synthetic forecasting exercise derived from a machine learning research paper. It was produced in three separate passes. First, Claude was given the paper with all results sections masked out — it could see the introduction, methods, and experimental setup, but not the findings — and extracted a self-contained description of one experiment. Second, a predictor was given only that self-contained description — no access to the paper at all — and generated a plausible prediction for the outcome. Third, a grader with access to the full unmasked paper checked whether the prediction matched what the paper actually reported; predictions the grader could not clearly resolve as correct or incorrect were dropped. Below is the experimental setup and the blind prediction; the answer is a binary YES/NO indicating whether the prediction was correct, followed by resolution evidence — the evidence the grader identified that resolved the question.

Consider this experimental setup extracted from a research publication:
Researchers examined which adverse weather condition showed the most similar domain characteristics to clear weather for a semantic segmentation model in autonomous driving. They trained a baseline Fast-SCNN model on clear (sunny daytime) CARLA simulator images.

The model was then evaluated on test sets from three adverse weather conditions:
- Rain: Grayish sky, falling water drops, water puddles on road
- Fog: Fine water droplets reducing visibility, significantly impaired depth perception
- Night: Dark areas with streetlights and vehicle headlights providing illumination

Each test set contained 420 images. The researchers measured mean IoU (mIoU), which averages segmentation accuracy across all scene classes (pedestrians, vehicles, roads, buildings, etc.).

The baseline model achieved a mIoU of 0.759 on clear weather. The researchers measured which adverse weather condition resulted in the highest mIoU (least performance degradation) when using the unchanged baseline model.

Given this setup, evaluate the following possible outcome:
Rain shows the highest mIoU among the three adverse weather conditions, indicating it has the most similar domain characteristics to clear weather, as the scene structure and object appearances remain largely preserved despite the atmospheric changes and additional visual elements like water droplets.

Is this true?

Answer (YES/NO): YES